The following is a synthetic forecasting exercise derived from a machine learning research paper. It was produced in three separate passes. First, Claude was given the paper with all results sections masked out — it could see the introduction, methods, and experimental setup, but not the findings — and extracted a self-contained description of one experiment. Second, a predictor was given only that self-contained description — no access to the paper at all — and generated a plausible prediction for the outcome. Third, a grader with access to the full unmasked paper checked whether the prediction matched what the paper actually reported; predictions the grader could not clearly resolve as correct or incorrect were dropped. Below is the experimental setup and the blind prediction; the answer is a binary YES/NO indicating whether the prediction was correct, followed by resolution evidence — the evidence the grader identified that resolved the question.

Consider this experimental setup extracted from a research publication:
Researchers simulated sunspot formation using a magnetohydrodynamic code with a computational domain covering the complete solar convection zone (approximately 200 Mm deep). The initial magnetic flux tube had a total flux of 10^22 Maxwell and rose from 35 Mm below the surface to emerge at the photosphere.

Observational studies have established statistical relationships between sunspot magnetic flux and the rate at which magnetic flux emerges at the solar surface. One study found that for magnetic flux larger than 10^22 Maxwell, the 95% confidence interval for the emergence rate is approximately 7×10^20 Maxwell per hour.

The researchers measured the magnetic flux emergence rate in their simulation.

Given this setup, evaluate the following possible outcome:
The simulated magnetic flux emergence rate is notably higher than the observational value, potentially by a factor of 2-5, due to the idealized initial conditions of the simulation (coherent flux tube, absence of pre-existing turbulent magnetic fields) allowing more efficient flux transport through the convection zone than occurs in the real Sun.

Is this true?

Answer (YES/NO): NO